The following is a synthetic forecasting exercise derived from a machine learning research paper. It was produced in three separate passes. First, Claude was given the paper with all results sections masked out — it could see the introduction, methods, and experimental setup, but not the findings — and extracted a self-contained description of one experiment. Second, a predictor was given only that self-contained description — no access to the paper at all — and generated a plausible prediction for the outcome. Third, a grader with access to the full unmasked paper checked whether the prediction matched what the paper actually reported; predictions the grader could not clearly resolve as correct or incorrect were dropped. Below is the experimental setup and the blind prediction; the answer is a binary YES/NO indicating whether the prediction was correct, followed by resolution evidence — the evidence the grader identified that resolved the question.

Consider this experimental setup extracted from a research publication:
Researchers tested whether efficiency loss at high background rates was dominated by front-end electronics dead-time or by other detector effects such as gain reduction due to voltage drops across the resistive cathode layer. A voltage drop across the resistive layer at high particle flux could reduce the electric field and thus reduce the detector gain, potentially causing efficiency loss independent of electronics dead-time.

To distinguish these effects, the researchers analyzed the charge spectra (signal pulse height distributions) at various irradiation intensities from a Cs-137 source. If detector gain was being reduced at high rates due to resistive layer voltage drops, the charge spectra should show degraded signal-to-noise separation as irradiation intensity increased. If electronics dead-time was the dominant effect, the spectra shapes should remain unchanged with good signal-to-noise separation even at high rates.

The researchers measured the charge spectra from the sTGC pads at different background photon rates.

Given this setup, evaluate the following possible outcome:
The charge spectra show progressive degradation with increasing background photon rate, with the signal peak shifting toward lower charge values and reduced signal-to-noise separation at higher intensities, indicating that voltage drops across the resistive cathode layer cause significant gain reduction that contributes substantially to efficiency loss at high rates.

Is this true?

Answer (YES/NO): NO